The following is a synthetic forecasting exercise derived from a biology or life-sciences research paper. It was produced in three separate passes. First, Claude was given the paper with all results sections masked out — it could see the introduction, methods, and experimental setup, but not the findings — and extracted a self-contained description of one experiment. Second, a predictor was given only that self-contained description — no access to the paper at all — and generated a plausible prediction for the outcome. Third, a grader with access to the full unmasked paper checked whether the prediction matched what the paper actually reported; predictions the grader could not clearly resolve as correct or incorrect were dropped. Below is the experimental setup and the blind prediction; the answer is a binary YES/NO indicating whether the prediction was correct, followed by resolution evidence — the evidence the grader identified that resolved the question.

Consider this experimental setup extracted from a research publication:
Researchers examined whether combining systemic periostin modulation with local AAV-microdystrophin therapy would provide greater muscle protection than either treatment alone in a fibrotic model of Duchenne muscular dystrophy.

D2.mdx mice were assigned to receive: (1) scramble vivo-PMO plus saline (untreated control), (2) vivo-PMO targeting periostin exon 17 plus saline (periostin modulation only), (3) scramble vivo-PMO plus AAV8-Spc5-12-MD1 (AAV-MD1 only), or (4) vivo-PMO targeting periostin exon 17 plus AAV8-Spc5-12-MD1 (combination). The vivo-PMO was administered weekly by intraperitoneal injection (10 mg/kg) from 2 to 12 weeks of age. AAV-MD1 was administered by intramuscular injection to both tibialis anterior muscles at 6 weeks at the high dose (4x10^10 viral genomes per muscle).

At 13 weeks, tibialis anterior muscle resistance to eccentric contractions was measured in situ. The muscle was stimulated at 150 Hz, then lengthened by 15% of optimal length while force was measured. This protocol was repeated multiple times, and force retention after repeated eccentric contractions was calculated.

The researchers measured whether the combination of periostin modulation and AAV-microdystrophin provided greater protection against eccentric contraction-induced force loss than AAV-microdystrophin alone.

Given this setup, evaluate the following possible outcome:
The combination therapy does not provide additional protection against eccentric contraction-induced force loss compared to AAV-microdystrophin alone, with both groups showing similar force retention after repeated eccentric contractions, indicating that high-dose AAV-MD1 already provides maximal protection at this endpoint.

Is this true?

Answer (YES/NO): YES